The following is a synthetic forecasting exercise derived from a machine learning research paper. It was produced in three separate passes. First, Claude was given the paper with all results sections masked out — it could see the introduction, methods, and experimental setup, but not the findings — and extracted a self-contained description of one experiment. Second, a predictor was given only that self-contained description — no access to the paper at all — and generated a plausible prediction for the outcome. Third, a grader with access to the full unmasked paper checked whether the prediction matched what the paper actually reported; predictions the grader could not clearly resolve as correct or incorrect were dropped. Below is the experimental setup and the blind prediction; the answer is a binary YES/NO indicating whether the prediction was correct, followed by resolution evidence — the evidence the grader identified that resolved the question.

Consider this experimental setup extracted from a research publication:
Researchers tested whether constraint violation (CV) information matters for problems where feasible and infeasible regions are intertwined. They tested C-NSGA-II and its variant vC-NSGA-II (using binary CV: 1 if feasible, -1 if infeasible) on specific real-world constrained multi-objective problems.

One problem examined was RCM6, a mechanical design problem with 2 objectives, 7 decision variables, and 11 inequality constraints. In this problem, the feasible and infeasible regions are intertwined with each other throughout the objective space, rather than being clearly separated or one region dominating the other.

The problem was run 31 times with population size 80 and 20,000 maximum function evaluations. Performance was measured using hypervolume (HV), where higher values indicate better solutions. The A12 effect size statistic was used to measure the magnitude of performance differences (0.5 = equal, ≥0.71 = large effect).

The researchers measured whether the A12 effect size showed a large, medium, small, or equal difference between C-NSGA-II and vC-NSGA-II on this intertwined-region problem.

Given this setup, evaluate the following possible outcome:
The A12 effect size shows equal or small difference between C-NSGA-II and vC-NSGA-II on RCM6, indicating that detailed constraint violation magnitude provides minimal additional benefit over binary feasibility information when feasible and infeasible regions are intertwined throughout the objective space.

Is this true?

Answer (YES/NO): YES